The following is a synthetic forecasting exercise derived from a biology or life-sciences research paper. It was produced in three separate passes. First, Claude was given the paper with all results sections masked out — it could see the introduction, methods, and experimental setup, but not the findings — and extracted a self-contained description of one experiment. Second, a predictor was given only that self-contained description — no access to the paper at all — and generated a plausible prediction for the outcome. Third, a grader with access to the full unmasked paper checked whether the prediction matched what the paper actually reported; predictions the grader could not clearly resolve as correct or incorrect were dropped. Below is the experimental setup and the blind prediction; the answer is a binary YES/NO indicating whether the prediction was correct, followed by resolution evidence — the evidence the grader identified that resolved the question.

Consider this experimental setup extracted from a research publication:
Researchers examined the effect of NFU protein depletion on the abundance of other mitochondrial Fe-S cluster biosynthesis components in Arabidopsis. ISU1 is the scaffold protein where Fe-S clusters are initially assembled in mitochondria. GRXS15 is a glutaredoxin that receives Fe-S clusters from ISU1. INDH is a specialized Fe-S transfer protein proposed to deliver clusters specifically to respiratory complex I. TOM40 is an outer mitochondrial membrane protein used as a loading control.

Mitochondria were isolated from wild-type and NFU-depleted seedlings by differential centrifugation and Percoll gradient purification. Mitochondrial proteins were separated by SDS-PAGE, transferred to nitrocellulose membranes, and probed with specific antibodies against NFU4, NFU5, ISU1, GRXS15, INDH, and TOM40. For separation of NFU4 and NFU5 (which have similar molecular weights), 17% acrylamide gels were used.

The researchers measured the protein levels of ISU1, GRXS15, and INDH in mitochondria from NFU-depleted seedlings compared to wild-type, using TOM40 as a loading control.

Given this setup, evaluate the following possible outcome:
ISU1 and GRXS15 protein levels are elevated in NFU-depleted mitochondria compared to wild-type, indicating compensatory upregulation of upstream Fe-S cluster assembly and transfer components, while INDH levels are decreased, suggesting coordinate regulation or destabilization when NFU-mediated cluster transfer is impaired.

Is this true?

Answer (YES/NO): NO